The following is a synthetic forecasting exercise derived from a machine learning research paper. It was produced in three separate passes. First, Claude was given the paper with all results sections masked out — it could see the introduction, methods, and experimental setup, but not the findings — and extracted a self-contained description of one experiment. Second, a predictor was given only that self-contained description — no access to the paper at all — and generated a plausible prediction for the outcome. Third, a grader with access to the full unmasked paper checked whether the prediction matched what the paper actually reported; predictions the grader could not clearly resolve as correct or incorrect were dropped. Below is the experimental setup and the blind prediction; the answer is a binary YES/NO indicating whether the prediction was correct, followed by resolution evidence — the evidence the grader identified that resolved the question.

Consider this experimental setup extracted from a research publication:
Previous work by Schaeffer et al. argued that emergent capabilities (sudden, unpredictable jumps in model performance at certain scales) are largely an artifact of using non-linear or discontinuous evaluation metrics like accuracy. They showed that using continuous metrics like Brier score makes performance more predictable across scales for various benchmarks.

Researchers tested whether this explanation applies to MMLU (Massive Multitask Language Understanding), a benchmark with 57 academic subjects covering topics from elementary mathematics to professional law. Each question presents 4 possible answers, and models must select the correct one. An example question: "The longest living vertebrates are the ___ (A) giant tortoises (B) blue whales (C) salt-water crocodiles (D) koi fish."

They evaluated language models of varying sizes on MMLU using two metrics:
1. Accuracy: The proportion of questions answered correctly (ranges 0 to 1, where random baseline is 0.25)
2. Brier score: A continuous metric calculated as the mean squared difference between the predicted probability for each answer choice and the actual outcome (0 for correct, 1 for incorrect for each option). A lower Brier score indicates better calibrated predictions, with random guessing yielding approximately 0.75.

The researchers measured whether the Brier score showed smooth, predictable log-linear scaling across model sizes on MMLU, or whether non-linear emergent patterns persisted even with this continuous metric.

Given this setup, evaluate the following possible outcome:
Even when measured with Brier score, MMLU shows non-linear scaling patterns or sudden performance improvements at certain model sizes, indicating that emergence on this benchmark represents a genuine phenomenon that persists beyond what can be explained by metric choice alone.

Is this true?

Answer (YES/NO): YES